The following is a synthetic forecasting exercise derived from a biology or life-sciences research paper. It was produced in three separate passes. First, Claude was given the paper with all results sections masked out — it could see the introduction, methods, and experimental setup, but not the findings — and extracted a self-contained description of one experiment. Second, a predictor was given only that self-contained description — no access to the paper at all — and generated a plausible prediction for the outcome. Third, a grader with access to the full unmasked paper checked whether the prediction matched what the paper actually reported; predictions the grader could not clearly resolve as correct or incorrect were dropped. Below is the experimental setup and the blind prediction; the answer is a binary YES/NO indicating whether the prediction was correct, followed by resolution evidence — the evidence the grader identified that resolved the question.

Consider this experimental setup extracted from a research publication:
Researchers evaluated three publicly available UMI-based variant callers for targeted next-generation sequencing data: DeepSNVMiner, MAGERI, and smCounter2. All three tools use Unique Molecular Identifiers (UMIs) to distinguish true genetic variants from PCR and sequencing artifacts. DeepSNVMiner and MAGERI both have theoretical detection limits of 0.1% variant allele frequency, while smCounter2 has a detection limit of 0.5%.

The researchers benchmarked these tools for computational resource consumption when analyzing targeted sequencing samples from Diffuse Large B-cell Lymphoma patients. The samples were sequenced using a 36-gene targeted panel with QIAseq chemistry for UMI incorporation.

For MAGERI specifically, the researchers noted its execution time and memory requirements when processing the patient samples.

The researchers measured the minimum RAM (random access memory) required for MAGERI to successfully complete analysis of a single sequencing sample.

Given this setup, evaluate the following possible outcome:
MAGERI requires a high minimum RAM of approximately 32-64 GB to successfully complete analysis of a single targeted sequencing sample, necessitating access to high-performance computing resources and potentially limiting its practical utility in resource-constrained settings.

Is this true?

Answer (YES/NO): NO